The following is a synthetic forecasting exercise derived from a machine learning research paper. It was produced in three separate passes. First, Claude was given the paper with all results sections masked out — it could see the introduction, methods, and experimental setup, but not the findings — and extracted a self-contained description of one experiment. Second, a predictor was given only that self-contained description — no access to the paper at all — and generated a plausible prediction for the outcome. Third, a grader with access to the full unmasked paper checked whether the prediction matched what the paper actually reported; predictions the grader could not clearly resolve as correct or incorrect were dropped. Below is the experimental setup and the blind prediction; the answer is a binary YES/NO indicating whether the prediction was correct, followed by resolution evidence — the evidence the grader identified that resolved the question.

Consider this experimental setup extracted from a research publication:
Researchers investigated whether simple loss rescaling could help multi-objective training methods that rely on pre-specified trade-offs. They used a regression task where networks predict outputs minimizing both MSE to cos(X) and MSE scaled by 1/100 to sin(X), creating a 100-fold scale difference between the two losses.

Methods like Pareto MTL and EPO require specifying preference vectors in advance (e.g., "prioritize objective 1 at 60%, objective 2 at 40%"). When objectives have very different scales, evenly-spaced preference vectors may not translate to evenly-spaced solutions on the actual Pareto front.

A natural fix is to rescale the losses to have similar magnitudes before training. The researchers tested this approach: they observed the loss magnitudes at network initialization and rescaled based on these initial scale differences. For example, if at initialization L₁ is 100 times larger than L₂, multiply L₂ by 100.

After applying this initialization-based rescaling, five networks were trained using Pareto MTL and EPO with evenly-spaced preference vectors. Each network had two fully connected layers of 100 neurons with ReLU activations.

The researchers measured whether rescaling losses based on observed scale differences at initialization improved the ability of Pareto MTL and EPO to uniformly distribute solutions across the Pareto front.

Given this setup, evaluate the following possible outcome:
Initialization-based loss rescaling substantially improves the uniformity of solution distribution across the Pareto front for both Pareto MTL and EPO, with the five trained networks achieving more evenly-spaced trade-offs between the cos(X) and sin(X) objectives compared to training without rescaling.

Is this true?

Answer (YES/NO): NO